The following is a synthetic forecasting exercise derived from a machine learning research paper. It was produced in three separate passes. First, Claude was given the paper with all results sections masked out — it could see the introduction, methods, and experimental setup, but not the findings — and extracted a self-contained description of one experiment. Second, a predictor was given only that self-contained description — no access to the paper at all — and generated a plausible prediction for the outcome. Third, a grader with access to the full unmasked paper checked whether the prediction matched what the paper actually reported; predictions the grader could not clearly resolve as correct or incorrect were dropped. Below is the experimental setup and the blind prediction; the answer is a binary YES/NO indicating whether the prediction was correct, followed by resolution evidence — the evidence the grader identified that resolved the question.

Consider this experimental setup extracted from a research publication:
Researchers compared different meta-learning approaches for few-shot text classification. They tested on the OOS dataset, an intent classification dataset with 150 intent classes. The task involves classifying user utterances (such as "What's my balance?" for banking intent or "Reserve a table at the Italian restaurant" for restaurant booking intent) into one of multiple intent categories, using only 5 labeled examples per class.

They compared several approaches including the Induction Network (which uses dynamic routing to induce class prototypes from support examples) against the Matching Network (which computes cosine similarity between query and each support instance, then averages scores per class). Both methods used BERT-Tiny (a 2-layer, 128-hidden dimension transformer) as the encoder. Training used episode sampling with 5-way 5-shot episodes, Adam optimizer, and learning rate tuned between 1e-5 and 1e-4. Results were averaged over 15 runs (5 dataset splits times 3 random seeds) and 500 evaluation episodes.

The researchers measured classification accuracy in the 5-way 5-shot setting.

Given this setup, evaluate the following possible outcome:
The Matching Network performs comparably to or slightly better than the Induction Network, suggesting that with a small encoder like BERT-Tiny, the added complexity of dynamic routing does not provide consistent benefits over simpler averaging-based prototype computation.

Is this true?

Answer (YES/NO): NO